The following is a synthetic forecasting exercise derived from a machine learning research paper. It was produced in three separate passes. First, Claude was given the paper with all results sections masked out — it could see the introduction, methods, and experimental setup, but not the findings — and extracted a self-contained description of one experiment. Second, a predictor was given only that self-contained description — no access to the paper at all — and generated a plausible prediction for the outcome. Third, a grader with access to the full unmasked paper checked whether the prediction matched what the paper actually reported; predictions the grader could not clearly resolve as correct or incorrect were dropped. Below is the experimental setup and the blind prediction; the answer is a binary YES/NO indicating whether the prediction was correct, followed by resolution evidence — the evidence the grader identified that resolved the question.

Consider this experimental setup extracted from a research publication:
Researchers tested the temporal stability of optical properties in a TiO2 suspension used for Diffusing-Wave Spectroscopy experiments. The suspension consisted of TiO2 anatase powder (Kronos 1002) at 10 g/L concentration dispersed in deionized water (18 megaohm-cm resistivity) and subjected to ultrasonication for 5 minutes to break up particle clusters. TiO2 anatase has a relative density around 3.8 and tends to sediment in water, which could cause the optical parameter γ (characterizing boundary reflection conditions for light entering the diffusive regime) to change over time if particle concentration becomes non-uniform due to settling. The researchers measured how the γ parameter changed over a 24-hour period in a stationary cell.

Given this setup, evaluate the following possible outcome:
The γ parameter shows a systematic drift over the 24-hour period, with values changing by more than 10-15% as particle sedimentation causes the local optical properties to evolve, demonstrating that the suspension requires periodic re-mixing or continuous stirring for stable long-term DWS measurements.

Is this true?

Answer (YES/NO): NO